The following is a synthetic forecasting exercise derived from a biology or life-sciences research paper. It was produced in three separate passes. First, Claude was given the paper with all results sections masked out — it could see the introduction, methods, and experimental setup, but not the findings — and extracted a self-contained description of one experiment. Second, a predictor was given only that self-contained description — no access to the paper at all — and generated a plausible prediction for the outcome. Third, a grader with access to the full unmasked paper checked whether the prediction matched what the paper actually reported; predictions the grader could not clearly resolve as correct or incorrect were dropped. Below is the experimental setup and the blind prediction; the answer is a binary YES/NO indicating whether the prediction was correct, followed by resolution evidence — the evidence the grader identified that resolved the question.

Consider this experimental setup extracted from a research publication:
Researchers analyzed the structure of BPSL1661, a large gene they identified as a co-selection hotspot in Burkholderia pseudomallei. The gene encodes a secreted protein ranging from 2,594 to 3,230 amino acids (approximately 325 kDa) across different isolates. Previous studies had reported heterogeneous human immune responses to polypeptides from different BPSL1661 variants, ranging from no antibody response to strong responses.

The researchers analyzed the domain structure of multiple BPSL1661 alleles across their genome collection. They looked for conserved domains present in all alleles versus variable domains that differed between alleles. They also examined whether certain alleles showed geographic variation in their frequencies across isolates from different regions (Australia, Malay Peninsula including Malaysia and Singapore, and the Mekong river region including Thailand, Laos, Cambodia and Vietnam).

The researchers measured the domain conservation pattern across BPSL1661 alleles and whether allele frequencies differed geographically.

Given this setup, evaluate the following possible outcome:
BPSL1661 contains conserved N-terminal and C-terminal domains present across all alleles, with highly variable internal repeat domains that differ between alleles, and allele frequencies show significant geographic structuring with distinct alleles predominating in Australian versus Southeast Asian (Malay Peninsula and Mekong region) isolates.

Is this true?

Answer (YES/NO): NO